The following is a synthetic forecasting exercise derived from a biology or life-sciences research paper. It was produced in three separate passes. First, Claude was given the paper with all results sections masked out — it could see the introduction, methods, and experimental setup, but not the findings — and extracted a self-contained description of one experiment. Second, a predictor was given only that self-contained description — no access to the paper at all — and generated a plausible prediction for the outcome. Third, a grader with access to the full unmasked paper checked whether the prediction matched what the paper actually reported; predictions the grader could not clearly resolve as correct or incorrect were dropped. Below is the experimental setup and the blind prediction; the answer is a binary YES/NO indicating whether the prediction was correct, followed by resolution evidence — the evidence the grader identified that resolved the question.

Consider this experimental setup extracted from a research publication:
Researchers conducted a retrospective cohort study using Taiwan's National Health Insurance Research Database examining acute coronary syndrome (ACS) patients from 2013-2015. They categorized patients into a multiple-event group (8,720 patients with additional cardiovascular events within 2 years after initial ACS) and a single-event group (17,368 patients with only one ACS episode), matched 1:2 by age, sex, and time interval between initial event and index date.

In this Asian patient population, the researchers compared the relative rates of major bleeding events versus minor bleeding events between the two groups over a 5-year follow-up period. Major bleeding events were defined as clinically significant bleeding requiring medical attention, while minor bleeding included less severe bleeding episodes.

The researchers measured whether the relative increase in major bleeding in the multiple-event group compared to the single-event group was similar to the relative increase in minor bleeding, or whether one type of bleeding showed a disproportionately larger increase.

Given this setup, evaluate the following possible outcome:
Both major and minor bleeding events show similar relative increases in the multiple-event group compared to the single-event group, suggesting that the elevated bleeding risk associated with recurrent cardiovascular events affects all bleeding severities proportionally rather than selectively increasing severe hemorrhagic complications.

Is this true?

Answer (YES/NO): YES